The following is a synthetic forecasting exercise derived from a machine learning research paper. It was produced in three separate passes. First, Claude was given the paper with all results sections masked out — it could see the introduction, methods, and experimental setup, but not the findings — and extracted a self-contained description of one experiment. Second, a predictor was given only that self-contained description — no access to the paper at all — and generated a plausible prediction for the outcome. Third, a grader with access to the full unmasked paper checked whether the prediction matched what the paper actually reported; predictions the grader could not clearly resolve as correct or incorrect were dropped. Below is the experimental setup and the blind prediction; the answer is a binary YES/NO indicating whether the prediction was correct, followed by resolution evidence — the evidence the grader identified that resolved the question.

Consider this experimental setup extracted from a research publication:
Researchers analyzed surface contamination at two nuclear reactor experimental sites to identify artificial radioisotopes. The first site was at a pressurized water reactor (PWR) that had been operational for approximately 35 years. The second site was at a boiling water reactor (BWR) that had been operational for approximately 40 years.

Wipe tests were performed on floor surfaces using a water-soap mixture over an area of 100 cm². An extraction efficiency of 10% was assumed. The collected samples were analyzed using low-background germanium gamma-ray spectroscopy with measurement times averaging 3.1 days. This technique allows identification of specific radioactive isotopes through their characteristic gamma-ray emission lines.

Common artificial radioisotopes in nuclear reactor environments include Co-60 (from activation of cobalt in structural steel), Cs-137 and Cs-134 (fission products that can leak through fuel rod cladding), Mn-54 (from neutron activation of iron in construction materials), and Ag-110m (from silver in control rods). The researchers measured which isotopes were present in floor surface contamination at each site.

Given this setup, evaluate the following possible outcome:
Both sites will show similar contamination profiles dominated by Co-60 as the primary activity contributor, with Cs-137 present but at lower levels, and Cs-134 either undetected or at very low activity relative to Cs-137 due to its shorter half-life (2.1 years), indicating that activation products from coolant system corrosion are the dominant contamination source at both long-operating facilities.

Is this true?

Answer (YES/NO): NO